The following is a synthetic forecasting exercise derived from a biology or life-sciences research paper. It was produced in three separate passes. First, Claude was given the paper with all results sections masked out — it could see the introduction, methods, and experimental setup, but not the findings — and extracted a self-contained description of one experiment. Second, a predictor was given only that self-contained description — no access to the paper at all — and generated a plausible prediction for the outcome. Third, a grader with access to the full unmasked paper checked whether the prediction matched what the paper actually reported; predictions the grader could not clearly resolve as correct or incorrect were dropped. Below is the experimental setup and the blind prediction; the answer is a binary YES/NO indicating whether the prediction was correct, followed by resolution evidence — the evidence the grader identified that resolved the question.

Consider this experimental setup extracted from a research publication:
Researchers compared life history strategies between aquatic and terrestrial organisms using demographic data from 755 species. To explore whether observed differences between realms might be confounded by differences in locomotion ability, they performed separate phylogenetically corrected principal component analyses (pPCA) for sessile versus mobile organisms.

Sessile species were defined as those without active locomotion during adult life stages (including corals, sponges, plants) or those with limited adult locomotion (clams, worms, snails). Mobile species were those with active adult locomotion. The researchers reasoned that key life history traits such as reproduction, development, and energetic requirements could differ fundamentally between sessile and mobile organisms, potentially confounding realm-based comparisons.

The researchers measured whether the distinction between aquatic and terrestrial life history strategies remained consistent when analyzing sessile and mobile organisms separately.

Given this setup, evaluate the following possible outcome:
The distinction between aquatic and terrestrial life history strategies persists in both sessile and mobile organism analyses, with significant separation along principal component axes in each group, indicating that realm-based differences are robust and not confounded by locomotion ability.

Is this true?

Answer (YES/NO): NO